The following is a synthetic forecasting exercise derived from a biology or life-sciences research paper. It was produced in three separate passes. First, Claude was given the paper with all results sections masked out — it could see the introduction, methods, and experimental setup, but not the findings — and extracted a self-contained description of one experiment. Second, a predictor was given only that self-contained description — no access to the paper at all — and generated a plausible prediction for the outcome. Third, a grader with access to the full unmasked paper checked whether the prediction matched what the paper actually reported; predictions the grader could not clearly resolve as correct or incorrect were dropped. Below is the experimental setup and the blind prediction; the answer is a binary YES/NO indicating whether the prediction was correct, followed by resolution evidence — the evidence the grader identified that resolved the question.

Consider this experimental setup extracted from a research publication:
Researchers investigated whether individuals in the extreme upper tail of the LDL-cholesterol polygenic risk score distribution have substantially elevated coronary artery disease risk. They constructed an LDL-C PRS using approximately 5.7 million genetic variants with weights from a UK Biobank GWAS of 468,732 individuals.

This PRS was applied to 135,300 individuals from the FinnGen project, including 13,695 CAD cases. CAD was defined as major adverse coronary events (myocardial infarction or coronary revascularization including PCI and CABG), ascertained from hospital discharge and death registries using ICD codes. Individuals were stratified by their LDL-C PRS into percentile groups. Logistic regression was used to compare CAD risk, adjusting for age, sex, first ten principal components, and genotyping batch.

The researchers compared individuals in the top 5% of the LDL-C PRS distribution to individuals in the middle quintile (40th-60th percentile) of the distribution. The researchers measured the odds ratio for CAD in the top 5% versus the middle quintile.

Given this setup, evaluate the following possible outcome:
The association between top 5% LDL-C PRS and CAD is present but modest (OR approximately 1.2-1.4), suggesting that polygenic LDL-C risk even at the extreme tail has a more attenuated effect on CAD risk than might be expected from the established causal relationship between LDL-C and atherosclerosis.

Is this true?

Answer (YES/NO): YES